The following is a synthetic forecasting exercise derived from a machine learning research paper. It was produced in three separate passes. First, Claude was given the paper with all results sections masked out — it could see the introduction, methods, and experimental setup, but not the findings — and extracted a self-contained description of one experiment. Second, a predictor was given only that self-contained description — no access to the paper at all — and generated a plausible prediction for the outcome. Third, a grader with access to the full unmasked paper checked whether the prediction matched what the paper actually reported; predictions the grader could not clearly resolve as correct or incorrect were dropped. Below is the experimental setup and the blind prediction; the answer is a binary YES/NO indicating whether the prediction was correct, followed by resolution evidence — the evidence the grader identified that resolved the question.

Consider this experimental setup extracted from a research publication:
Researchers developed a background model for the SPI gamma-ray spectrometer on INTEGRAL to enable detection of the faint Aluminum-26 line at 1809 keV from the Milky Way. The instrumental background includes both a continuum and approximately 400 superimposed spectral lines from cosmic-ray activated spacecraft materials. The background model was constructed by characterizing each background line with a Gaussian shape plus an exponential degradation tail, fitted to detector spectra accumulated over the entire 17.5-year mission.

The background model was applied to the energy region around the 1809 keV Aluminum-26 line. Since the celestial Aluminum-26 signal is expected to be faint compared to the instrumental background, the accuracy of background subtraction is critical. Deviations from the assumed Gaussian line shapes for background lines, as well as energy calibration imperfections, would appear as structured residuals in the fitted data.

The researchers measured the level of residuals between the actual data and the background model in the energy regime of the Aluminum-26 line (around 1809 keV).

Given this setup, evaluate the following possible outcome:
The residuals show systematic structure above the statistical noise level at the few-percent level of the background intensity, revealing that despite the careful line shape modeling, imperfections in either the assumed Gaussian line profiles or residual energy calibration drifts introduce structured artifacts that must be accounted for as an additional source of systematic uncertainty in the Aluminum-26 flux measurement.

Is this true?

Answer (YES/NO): NO